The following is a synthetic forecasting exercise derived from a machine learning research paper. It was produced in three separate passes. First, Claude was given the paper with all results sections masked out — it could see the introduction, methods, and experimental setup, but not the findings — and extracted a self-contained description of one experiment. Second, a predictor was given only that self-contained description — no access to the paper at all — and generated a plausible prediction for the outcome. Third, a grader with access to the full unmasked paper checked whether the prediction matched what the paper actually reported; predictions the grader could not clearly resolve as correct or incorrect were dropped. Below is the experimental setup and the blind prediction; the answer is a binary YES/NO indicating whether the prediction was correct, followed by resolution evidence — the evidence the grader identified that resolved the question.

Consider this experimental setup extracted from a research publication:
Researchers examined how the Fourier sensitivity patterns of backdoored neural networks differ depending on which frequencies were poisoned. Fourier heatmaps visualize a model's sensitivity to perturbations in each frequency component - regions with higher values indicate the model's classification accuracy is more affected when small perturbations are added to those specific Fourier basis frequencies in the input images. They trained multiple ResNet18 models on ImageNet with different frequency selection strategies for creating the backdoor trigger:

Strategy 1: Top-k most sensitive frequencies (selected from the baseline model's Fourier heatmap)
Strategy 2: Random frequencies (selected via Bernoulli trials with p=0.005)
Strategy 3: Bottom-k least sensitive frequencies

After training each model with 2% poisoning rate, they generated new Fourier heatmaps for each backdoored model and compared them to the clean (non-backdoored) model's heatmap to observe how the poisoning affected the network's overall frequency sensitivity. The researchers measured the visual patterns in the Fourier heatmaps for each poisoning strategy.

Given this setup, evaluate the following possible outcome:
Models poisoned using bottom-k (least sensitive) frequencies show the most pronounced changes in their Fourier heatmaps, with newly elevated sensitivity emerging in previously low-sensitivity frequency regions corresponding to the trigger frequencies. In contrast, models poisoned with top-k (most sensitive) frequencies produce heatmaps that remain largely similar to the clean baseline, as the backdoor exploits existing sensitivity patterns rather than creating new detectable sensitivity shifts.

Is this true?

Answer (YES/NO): YES